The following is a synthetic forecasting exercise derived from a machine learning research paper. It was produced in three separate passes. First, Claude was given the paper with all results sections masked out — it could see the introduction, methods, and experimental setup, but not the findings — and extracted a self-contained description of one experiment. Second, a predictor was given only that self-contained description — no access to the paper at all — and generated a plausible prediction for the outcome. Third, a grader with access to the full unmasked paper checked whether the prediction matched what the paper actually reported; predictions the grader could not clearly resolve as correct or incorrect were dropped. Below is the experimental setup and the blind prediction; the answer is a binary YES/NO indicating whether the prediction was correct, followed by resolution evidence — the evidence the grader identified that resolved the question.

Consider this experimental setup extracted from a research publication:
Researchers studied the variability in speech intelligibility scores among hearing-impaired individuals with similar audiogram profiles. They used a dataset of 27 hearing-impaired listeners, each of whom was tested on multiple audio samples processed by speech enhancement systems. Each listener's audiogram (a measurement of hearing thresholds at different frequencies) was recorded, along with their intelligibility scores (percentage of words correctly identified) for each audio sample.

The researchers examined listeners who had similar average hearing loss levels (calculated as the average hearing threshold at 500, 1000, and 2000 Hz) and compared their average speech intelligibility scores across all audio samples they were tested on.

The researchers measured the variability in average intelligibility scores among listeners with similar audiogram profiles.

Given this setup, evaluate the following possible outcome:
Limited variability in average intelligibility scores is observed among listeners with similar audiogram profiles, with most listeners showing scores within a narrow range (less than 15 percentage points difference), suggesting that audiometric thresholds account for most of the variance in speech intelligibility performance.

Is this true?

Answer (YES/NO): NO